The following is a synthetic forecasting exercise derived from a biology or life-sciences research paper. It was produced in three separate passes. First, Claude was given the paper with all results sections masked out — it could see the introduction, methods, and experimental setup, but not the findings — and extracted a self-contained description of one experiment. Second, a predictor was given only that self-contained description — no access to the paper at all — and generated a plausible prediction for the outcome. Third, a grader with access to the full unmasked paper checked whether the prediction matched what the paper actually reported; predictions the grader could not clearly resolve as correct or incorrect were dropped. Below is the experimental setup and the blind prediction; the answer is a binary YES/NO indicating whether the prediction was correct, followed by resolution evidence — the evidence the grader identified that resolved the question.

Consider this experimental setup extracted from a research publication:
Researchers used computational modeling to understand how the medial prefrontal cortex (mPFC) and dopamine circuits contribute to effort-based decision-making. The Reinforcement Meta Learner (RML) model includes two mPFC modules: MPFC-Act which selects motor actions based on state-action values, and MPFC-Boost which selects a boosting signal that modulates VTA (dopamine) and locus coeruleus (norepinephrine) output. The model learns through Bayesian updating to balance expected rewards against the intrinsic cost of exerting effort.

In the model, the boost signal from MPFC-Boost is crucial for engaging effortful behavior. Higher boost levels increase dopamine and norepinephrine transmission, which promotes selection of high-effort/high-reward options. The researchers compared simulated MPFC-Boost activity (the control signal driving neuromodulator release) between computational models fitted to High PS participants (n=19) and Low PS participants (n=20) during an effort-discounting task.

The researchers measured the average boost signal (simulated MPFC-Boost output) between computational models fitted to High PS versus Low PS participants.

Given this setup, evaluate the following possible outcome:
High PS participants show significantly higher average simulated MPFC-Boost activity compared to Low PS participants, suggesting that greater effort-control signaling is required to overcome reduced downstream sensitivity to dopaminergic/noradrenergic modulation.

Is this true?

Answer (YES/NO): NO